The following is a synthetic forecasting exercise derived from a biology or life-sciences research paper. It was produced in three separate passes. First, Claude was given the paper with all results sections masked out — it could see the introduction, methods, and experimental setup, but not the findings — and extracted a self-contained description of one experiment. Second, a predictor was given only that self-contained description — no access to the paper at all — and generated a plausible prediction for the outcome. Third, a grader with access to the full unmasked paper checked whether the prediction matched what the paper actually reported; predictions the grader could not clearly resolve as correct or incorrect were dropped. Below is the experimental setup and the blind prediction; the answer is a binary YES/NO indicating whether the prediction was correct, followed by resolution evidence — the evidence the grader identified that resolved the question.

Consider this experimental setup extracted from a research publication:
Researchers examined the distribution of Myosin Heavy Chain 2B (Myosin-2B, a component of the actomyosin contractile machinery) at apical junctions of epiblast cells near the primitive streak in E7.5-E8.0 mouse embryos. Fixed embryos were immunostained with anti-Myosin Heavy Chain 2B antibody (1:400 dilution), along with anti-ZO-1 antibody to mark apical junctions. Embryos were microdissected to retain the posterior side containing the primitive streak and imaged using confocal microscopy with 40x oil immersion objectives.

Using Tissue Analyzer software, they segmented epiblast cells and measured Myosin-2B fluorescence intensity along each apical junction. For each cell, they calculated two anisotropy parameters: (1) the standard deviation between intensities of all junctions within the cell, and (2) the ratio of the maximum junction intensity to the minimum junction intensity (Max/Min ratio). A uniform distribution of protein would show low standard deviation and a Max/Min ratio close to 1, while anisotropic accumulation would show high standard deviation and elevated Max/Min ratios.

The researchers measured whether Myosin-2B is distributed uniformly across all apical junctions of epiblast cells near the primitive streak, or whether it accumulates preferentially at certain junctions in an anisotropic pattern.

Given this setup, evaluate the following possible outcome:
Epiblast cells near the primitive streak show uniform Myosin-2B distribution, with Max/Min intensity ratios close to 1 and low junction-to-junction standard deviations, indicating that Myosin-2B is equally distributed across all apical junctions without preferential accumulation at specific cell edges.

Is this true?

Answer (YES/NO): NO